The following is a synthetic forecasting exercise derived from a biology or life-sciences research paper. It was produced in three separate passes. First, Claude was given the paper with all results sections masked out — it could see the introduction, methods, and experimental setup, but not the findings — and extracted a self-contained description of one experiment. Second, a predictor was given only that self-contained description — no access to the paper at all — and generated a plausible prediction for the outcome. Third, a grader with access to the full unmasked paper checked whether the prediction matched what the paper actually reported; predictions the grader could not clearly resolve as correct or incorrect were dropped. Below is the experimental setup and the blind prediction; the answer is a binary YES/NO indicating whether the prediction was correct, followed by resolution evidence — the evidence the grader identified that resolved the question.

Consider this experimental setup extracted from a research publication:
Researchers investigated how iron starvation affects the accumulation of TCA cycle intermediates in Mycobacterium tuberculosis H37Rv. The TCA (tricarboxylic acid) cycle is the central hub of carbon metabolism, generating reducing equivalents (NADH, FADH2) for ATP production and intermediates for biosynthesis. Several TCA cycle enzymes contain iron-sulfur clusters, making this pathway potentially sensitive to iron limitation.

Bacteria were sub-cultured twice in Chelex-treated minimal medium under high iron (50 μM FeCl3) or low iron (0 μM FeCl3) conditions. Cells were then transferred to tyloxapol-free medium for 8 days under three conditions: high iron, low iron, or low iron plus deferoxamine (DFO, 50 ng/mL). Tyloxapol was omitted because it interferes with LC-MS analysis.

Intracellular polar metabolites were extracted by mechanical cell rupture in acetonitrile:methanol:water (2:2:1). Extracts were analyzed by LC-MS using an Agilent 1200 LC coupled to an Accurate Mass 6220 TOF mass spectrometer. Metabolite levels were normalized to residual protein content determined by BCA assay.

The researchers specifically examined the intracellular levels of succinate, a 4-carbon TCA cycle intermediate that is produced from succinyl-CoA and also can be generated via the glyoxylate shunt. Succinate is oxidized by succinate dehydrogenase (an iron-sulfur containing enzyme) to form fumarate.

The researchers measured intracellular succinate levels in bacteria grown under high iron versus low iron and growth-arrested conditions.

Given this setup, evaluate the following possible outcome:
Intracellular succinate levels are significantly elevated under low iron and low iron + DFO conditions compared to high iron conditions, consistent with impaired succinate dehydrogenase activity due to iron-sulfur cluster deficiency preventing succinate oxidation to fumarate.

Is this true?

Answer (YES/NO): NO